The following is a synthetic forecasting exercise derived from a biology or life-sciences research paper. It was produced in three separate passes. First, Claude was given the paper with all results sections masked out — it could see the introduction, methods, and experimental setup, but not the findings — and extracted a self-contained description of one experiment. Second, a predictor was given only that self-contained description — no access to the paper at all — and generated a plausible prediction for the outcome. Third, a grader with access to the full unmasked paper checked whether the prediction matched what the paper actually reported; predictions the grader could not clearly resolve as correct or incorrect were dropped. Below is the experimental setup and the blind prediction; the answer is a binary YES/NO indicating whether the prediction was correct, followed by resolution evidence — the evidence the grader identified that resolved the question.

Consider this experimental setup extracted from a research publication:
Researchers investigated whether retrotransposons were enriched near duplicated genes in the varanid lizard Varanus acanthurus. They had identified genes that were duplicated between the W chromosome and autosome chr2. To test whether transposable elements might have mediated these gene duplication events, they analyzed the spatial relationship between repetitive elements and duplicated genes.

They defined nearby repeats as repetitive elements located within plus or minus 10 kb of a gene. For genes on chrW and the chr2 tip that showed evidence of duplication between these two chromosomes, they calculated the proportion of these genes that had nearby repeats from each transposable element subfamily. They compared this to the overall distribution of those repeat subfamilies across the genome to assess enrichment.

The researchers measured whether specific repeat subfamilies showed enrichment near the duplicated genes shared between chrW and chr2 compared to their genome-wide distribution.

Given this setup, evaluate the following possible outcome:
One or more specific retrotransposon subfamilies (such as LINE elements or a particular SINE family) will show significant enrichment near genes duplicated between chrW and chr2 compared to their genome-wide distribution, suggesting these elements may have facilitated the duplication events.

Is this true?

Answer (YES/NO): YES